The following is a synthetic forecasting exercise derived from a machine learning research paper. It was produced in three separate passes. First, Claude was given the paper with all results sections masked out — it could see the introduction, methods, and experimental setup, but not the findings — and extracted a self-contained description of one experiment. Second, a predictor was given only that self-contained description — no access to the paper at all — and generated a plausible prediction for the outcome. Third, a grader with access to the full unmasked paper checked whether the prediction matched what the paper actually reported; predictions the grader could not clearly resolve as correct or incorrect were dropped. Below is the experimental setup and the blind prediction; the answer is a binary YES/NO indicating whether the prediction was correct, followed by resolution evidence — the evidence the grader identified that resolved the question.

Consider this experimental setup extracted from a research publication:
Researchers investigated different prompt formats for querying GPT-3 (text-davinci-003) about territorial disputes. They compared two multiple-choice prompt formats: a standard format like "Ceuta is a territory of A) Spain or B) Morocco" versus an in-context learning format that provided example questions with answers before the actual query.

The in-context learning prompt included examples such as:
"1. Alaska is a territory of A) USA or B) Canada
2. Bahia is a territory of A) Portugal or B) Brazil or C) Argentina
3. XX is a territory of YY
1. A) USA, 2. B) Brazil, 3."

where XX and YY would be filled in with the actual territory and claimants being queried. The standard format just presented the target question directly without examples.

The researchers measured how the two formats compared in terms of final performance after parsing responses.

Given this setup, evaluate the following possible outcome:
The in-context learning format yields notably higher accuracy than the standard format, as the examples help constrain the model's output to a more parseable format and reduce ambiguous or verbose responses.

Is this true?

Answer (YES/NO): NO